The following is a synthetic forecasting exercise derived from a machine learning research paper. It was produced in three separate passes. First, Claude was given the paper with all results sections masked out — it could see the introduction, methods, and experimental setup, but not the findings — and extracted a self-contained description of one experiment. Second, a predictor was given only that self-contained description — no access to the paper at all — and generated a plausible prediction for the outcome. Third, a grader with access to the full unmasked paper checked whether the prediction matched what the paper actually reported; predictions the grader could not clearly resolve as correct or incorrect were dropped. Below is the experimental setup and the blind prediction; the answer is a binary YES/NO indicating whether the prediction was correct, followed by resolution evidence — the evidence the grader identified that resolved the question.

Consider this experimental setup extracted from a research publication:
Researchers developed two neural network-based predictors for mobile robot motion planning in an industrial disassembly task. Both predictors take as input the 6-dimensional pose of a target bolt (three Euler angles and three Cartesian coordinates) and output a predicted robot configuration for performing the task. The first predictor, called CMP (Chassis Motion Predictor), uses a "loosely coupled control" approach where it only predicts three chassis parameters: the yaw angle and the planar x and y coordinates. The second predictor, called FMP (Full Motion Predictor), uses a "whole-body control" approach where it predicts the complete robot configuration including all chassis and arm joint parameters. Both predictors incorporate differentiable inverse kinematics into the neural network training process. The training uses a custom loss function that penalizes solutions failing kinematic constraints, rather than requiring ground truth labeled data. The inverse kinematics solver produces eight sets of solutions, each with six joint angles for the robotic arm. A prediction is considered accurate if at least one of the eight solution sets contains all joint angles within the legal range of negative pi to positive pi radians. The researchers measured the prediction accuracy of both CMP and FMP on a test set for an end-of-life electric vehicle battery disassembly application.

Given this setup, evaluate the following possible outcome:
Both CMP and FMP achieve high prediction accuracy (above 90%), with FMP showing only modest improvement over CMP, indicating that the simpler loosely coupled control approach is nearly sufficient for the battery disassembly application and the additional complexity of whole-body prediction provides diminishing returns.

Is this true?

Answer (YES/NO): YES